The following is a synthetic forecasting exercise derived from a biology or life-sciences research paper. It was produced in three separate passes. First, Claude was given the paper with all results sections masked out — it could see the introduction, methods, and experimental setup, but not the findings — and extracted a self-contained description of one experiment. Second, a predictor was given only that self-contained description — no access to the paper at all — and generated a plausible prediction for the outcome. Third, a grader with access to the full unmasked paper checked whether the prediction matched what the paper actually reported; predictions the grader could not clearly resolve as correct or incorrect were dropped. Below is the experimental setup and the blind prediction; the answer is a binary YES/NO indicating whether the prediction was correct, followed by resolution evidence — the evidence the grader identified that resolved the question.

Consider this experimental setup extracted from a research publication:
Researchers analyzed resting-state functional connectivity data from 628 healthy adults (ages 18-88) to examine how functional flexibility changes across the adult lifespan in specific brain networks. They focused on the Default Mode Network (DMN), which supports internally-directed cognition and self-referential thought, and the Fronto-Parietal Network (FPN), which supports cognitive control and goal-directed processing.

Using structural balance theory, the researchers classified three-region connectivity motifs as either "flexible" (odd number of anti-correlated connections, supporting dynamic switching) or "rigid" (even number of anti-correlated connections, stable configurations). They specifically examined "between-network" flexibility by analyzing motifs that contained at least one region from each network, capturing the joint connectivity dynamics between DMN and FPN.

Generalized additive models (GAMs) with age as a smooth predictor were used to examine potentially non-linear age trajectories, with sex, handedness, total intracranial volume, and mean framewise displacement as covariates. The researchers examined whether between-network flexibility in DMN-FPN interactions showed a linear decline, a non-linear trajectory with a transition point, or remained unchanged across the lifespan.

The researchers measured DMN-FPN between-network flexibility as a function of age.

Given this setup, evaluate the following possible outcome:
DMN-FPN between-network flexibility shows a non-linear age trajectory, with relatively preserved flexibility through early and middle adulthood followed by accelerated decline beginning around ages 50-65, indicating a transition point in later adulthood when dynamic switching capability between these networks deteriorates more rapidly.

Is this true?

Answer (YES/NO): NO